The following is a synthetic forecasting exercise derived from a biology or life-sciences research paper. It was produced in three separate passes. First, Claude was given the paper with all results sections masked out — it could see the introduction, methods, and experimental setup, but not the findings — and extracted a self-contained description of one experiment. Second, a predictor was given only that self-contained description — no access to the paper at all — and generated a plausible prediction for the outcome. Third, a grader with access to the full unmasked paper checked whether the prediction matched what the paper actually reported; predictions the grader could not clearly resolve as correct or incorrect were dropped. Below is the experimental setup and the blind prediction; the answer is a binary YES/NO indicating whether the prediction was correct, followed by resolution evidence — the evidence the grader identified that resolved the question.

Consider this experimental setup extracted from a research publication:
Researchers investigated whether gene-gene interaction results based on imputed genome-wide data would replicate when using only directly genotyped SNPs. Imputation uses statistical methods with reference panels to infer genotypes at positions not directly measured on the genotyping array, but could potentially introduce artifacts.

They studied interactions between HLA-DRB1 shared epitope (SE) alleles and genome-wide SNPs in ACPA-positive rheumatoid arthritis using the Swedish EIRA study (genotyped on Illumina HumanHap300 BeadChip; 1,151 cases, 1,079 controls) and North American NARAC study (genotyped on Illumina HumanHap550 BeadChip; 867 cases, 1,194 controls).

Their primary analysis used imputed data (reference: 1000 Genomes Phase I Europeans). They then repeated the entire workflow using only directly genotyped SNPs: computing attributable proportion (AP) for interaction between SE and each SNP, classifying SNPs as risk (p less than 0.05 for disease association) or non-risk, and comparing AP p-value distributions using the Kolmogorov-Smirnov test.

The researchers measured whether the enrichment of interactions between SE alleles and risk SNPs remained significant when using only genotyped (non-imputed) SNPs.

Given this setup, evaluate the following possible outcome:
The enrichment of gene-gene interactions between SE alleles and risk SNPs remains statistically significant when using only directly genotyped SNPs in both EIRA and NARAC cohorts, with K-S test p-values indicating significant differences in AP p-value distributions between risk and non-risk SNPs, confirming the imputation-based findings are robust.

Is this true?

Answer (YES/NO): YES